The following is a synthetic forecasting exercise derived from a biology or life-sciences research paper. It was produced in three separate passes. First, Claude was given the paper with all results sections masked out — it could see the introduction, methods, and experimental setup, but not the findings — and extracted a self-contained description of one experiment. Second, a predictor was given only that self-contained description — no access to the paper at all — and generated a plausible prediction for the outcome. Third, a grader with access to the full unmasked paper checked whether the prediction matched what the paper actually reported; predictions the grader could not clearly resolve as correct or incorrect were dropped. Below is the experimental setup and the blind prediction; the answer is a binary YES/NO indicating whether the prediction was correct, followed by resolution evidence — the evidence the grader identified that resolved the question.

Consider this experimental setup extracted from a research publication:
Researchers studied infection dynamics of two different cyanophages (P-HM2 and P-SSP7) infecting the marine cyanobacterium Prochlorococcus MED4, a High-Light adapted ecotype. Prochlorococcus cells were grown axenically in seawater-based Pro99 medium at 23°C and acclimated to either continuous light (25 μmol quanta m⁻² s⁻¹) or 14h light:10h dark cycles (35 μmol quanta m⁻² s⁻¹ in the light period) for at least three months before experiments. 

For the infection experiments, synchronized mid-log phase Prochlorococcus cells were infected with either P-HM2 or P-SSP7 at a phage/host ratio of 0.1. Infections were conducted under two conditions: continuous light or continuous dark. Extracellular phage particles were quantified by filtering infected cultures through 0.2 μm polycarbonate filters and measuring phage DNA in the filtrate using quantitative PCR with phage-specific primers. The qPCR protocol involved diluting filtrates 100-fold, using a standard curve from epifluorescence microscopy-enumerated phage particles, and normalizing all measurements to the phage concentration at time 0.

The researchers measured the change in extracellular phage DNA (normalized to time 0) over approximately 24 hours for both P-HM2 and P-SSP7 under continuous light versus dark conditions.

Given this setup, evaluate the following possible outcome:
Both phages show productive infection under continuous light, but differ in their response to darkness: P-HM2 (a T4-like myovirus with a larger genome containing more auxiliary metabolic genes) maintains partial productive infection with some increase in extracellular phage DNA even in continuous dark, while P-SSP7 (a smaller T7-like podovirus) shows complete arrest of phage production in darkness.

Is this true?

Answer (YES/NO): NO